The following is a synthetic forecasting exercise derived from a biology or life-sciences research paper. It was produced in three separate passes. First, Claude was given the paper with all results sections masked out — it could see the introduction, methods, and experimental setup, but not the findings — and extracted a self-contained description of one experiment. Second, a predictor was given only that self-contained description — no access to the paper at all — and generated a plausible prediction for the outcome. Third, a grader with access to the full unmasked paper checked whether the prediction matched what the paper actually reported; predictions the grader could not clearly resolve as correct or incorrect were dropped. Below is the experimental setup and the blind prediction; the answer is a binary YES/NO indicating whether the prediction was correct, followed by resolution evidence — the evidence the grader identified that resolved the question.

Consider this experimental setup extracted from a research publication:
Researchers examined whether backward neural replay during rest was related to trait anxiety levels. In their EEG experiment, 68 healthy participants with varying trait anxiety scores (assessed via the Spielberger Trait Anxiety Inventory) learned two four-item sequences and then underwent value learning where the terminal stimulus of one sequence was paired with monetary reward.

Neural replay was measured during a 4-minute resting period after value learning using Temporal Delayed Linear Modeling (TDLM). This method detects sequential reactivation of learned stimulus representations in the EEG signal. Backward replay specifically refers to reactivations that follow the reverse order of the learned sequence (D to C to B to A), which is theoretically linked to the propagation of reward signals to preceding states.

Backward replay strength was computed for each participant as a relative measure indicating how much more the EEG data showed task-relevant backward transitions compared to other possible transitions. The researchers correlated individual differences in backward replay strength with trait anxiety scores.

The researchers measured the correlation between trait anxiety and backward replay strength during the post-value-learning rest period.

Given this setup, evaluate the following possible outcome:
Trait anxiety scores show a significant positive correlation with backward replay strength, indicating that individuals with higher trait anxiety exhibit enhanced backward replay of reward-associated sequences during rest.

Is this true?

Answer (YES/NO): NO